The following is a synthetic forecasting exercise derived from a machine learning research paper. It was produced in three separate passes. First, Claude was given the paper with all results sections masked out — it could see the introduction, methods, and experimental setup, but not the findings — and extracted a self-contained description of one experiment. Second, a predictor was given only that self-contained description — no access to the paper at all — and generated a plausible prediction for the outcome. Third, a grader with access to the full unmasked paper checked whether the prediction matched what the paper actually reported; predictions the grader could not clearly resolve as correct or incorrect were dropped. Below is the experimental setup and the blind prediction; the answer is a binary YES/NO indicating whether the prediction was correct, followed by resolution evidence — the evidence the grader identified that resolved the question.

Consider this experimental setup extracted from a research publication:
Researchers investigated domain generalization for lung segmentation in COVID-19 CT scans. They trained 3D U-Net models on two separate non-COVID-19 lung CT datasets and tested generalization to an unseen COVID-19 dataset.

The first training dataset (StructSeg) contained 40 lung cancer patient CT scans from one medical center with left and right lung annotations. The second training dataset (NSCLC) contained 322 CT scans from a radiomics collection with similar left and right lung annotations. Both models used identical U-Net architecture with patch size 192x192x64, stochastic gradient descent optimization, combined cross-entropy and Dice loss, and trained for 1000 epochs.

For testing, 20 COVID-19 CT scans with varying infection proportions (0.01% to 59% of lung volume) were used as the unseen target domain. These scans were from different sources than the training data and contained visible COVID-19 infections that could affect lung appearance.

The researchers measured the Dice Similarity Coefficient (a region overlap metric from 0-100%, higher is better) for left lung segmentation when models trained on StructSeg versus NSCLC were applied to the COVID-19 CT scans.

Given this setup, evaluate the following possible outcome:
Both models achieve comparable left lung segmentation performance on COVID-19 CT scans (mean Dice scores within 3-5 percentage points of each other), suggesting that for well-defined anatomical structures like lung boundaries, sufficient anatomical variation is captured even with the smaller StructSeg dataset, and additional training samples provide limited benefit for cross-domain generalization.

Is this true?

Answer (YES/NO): NO